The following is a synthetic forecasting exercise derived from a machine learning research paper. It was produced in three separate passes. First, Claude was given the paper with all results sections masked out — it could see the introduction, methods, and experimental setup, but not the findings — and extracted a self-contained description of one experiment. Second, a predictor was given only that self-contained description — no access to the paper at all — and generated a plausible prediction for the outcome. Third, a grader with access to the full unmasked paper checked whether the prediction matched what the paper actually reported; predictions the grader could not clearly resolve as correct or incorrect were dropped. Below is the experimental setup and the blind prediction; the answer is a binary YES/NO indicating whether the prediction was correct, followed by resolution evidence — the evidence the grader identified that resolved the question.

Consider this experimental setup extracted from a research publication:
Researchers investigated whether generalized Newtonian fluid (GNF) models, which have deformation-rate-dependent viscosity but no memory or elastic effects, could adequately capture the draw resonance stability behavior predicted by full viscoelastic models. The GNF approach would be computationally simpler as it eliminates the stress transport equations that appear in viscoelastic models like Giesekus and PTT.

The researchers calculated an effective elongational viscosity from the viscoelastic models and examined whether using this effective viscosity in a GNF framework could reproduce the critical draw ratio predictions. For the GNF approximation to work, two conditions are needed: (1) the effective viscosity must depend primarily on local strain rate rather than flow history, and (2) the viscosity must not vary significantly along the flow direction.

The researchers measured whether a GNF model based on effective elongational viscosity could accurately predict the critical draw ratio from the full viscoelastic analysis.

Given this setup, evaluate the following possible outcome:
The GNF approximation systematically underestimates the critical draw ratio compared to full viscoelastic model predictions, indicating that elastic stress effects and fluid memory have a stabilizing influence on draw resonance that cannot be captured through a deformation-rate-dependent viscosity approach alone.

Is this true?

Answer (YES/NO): NO